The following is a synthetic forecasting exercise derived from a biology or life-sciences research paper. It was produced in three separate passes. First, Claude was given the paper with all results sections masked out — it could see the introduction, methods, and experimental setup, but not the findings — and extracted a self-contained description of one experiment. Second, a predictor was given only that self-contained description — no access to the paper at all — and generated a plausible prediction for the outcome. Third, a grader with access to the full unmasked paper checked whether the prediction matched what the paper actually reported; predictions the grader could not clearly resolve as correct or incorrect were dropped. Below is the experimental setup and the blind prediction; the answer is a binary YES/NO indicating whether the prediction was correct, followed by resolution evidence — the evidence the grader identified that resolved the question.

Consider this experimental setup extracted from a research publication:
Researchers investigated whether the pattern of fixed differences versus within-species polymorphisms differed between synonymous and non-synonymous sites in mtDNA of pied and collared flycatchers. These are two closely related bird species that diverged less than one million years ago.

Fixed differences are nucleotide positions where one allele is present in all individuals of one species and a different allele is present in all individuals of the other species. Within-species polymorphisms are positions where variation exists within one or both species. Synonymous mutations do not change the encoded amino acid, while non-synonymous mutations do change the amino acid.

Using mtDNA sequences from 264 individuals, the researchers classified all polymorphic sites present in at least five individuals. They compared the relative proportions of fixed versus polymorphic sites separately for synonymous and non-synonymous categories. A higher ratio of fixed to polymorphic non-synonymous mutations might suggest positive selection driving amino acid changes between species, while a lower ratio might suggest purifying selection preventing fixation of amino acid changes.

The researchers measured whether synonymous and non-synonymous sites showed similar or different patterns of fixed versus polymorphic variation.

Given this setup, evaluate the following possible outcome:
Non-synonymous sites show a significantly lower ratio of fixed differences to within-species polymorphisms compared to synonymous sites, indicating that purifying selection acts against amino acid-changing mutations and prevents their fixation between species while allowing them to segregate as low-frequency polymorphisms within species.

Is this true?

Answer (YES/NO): YES